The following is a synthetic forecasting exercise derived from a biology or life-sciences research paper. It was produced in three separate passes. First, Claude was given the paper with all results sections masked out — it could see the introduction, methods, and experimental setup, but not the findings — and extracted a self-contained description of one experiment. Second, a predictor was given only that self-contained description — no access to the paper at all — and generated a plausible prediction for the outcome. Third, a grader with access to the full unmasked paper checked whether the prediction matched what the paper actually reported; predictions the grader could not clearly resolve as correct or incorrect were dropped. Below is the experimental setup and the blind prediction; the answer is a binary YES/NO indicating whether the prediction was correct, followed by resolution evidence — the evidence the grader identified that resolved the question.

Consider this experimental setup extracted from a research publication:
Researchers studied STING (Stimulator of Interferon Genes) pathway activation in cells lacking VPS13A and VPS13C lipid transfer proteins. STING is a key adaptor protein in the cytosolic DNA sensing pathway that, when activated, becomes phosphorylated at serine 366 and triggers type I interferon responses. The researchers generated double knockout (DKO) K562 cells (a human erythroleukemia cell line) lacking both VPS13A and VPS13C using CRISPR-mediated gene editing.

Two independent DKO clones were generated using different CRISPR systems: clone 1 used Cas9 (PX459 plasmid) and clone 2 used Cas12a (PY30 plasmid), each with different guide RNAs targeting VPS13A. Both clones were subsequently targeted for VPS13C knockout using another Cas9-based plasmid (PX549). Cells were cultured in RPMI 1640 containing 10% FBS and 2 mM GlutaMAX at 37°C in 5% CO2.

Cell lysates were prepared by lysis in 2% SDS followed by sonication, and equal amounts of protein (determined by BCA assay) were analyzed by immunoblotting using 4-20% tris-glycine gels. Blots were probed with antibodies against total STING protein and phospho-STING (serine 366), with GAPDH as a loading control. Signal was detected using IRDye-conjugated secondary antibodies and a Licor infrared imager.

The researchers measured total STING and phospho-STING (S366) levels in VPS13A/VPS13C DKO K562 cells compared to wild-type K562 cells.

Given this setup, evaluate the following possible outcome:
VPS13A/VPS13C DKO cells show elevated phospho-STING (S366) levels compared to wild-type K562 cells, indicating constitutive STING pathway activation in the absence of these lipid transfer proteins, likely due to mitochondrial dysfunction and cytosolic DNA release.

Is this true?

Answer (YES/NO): NO